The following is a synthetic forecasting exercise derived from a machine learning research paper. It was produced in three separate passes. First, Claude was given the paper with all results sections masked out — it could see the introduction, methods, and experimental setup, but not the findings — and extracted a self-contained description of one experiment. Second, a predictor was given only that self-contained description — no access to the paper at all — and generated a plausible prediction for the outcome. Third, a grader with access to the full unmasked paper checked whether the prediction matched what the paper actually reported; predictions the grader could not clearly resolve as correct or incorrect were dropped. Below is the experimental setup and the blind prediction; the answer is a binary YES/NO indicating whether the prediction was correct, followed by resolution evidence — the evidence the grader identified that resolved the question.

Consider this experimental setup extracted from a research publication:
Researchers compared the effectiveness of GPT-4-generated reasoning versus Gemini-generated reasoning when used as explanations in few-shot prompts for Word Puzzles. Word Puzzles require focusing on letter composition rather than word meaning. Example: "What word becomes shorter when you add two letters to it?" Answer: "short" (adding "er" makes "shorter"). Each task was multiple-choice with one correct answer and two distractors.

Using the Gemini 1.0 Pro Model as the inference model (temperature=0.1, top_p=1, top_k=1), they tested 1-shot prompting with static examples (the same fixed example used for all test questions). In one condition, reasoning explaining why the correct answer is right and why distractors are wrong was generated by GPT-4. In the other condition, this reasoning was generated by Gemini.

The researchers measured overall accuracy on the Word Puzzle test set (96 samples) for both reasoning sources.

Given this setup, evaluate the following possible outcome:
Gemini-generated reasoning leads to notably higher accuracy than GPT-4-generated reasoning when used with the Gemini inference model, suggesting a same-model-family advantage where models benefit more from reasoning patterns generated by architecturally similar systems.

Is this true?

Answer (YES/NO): YES